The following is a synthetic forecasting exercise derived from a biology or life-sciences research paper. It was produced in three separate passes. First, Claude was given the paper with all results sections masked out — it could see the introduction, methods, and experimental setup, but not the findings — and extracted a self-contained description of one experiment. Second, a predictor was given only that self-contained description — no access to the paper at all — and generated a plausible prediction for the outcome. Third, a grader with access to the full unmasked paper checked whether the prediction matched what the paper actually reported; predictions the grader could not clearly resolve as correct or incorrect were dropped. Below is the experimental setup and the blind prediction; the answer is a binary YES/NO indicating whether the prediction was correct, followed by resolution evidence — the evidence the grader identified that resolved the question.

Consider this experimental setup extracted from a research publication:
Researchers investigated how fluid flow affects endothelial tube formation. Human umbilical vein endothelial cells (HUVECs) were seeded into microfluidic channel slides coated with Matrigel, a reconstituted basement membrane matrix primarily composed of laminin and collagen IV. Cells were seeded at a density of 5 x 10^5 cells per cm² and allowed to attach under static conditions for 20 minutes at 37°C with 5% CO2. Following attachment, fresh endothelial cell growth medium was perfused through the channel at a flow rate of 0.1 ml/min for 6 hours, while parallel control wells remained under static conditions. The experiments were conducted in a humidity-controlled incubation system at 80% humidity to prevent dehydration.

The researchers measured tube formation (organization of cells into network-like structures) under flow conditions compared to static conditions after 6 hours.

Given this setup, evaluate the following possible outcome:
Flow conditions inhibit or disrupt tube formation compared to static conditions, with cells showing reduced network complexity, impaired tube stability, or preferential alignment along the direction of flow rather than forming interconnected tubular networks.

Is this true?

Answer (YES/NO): NO